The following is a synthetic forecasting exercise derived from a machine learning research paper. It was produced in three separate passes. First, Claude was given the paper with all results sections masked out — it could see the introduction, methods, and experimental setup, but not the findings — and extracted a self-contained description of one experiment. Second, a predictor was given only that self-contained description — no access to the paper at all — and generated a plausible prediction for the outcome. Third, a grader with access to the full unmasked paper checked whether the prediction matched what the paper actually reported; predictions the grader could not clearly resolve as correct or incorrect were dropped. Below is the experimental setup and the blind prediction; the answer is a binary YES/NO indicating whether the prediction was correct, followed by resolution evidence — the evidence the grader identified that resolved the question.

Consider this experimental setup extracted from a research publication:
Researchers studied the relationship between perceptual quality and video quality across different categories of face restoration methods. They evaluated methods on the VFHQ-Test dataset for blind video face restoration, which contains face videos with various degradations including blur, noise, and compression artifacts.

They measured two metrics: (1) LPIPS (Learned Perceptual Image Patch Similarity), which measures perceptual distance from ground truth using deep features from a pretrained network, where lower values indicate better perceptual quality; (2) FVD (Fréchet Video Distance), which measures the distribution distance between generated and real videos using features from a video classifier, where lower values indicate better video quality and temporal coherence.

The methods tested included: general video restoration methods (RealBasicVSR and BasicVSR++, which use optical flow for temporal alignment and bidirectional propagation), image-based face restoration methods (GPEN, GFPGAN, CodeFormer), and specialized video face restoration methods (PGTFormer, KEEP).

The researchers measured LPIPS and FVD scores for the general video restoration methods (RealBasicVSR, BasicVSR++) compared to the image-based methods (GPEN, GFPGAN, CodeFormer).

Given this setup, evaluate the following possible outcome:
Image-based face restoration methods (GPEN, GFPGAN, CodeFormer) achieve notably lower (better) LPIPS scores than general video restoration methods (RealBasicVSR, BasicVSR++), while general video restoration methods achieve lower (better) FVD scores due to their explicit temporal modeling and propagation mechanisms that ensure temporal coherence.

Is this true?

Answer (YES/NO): NO